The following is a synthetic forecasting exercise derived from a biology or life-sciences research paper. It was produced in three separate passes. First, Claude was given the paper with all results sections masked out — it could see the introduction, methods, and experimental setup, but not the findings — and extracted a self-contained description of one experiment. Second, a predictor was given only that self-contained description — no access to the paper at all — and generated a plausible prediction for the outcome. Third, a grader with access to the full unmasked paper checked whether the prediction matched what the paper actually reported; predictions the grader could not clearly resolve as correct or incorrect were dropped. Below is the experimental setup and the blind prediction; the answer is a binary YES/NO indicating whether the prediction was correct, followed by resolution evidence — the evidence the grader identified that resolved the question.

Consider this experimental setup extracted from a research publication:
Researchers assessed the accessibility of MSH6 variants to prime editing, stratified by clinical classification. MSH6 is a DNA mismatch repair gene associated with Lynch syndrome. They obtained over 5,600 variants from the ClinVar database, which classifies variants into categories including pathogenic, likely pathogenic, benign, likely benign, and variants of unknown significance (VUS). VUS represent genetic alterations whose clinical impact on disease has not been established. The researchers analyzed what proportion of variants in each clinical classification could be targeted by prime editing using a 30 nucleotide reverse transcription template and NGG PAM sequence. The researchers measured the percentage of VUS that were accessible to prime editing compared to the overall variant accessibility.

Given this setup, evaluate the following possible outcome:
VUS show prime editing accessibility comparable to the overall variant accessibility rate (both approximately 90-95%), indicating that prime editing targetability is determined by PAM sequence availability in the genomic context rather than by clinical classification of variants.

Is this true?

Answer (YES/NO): YES